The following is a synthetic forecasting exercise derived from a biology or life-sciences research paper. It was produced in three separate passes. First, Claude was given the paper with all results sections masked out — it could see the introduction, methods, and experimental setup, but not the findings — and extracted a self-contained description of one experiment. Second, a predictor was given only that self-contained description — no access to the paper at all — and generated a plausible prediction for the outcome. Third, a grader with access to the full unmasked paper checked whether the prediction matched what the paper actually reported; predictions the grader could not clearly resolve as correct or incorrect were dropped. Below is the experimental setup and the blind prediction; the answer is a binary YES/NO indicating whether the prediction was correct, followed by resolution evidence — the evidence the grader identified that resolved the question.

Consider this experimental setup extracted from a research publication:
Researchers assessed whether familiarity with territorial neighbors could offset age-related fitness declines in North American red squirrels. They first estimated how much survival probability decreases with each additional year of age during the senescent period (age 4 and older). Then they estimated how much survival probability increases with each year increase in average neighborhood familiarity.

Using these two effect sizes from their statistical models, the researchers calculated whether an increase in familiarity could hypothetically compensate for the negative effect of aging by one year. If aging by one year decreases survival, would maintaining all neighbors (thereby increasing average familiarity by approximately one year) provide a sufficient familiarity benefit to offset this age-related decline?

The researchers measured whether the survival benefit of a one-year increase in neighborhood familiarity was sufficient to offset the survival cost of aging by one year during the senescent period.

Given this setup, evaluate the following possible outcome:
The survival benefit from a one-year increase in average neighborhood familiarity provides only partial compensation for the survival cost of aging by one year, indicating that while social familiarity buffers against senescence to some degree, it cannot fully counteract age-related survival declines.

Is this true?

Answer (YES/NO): NO